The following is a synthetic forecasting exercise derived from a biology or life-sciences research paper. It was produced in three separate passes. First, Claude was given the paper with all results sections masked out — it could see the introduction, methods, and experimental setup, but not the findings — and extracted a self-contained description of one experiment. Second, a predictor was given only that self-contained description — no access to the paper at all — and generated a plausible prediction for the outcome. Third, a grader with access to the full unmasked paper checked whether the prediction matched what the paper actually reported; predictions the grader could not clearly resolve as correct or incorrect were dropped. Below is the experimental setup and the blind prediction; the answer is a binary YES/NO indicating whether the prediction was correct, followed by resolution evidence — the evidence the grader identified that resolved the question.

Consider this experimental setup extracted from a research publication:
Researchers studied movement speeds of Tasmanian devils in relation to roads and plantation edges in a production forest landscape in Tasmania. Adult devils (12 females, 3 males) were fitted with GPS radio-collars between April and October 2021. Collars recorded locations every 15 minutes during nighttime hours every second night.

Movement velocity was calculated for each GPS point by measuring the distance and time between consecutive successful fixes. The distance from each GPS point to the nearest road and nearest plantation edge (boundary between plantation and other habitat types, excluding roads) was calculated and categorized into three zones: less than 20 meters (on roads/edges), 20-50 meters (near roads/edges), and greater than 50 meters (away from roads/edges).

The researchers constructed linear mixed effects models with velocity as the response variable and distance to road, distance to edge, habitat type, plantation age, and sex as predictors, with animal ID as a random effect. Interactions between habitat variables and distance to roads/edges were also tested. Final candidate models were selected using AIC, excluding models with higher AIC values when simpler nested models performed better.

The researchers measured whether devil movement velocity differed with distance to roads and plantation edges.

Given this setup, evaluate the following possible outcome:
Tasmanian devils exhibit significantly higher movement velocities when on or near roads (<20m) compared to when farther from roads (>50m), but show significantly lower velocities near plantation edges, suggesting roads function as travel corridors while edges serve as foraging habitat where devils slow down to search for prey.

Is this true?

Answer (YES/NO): NO